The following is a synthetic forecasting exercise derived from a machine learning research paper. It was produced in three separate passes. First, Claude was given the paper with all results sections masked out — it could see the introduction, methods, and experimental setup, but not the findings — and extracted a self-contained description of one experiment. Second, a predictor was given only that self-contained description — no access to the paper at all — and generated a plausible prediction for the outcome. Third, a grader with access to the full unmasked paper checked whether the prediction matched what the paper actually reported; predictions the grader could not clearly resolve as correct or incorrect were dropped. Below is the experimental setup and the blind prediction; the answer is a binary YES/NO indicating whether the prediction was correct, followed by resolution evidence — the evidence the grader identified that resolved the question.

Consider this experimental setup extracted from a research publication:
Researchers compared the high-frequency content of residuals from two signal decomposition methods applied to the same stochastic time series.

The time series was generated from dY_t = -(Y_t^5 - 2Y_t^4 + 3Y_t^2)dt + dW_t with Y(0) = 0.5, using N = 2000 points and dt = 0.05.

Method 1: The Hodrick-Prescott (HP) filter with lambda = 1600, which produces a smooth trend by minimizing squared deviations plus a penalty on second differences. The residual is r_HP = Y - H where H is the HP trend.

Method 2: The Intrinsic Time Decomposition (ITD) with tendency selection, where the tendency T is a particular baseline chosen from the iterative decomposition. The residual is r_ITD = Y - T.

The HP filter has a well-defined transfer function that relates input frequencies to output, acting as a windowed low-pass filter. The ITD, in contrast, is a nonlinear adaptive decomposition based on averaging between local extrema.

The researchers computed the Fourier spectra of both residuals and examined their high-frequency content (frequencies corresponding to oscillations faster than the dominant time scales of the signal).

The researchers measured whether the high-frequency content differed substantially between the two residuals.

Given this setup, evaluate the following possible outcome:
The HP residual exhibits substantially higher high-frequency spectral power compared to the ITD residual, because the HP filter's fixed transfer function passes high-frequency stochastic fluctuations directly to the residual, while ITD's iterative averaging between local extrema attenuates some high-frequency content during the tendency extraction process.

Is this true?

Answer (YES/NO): NO